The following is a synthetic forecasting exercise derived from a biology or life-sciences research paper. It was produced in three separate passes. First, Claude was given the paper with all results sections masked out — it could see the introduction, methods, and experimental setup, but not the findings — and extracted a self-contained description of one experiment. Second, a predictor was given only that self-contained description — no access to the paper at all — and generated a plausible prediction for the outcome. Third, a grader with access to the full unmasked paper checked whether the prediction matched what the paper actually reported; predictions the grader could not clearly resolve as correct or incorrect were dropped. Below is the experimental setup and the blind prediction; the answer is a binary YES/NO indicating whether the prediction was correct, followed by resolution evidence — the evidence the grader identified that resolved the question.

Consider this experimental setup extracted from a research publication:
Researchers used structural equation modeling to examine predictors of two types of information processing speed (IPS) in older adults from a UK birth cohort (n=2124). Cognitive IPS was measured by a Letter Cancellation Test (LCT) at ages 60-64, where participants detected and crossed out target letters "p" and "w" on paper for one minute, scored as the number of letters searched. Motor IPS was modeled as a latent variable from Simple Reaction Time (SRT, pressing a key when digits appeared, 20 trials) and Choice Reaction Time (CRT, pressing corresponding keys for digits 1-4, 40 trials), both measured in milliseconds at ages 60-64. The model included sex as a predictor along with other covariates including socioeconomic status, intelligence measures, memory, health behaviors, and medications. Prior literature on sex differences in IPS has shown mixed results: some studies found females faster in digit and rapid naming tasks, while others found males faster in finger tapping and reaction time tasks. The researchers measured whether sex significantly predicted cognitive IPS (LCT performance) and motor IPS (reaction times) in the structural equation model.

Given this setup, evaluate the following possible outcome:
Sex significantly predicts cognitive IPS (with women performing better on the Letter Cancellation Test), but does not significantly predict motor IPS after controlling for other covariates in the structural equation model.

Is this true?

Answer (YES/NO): NO